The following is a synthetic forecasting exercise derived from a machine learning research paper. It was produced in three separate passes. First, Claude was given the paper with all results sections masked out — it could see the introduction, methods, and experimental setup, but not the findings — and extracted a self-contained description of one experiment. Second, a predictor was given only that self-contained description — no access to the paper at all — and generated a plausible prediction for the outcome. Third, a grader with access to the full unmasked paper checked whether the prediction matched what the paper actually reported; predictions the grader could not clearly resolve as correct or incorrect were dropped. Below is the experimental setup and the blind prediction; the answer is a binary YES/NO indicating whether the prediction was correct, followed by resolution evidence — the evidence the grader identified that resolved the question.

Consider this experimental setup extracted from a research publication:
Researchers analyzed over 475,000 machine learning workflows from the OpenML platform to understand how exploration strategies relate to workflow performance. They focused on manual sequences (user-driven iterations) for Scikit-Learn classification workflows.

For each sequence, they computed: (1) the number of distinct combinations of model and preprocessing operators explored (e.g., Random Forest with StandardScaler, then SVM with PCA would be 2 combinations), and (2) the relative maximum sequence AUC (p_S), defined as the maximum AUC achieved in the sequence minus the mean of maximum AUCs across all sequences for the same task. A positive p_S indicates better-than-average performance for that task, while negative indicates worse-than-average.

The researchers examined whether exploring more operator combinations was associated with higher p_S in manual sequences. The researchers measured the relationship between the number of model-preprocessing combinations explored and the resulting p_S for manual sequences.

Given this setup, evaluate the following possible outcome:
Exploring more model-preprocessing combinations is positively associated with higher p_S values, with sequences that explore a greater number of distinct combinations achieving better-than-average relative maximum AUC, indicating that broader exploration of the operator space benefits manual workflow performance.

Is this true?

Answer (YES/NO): YES